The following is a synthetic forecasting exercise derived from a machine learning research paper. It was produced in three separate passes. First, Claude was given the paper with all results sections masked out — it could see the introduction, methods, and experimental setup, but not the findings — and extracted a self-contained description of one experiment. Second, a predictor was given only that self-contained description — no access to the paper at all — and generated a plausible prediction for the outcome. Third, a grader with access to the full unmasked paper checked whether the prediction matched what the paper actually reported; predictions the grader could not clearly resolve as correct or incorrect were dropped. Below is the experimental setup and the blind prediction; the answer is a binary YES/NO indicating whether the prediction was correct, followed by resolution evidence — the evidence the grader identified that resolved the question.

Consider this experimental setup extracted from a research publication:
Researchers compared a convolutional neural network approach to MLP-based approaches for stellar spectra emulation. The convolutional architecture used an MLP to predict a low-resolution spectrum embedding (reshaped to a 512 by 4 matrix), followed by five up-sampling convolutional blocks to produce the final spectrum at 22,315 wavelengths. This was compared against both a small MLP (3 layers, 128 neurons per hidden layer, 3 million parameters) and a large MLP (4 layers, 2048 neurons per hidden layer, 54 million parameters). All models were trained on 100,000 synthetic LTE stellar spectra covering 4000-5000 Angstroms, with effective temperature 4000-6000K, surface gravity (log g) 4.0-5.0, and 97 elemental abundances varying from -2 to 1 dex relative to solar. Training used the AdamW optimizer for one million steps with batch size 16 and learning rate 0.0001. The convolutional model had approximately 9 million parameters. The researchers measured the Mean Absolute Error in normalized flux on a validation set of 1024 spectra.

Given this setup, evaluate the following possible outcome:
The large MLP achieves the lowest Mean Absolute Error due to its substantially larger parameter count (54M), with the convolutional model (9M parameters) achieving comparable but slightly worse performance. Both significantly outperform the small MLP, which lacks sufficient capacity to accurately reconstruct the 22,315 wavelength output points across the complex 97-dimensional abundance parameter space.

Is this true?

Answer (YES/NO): NO